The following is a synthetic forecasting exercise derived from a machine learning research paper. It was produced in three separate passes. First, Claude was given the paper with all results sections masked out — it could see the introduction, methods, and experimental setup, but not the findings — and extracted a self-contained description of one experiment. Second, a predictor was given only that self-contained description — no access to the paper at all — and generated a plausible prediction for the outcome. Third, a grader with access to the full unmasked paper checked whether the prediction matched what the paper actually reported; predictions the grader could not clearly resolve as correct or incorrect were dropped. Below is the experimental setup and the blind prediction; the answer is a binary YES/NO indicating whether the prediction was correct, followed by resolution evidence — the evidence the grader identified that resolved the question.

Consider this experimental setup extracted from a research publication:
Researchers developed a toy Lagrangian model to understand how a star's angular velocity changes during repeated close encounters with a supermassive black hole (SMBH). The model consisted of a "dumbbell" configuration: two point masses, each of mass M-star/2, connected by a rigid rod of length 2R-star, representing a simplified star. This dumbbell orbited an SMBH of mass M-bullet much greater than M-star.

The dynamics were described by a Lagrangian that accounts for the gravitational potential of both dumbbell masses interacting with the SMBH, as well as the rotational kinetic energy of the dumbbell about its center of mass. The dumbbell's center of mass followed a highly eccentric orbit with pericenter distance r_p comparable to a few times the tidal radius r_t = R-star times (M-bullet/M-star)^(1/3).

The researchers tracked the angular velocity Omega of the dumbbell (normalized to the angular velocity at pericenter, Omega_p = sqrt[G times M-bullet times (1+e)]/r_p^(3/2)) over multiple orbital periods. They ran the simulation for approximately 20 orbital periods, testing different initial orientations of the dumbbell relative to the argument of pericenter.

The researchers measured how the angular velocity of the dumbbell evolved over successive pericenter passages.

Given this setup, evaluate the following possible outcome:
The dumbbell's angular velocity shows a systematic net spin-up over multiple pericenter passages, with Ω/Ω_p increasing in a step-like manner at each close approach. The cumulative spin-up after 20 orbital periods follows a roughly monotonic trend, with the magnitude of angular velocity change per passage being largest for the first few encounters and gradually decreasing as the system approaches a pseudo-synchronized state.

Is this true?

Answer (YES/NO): NO